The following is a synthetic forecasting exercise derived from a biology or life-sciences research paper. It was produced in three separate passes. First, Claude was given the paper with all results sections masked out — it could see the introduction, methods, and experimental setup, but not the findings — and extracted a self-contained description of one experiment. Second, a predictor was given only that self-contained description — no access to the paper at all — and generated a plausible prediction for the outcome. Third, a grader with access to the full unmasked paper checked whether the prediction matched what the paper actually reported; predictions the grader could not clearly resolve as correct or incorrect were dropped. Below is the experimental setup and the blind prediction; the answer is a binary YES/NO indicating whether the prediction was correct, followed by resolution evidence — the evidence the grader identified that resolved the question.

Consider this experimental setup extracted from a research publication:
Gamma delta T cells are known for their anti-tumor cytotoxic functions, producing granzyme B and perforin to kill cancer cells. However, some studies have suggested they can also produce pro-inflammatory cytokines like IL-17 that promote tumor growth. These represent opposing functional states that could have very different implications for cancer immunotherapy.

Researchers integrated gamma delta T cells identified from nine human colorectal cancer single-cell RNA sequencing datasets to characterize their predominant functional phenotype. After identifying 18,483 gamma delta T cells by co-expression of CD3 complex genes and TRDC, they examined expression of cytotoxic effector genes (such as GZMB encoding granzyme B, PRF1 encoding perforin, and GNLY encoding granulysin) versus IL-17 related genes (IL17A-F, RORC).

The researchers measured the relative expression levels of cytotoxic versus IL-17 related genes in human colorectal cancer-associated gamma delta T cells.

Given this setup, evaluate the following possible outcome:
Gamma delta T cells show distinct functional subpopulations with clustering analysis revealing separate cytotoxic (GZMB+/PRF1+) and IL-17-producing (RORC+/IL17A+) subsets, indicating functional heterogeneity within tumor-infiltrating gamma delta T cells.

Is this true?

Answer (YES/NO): NO